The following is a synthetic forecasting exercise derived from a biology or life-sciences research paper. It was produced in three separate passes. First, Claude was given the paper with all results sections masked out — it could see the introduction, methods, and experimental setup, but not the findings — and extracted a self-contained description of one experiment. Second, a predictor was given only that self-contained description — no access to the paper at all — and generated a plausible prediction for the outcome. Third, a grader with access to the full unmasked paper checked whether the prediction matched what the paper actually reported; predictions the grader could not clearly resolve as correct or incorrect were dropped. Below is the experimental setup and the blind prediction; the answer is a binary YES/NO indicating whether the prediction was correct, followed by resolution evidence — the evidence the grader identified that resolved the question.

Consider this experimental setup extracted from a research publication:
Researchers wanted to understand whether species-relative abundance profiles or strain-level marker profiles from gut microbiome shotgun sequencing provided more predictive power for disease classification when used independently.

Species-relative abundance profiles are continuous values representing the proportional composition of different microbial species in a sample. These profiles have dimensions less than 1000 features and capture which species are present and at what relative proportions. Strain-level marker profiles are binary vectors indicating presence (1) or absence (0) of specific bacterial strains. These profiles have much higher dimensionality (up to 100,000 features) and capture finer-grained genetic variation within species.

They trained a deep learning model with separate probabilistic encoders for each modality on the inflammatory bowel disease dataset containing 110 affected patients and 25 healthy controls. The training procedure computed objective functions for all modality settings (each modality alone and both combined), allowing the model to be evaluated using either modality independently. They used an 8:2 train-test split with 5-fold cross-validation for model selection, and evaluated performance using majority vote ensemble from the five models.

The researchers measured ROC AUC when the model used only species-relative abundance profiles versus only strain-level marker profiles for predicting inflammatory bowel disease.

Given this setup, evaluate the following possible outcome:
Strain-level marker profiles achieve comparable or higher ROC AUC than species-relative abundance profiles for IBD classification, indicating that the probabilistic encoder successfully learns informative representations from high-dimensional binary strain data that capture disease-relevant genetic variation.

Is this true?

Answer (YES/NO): YES